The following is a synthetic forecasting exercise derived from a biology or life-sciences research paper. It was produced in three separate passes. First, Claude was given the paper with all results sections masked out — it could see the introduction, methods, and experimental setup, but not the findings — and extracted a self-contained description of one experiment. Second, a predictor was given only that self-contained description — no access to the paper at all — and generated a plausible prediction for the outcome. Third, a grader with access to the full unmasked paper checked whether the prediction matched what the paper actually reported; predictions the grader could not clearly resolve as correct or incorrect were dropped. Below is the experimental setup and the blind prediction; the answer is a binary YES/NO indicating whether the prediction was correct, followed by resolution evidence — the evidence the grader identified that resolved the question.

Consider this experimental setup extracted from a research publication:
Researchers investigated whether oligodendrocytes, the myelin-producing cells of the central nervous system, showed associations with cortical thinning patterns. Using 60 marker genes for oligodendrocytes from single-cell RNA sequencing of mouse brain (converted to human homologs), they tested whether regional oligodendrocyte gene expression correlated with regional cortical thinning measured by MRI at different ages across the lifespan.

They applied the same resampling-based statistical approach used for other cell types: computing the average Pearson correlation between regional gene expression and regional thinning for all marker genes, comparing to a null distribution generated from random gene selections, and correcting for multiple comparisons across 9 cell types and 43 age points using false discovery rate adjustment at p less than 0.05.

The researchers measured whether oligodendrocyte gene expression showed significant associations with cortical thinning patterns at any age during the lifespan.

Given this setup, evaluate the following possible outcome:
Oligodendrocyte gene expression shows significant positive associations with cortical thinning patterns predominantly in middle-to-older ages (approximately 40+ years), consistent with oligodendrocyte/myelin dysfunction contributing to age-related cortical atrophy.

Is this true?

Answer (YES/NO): NO